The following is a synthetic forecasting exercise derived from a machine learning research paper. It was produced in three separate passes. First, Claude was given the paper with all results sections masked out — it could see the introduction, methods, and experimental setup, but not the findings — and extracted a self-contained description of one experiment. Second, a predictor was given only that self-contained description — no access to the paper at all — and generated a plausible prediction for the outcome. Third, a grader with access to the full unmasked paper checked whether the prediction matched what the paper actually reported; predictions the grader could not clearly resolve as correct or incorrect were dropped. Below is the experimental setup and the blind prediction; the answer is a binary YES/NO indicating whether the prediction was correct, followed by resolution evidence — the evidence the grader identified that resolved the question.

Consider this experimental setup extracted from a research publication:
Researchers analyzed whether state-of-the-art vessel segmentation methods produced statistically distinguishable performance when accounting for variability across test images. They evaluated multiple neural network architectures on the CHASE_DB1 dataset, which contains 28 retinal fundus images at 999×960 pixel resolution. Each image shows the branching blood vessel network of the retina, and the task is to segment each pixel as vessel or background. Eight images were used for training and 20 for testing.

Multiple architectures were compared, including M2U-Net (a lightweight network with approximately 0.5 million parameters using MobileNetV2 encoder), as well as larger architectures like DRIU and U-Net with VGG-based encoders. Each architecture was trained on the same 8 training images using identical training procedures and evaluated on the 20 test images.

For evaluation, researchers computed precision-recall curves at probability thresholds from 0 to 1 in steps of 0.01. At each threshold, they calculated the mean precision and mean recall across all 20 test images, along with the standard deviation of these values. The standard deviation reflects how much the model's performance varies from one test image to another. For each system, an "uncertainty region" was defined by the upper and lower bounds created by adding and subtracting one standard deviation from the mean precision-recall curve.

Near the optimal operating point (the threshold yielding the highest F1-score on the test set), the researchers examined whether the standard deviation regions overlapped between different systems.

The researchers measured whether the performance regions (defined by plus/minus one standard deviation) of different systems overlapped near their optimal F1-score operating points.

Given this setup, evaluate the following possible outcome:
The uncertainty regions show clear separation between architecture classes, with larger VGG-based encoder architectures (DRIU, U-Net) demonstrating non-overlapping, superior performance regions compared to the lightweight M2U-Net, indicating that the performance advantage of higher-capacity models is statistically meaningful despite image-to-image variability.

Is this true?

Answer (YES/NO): NO